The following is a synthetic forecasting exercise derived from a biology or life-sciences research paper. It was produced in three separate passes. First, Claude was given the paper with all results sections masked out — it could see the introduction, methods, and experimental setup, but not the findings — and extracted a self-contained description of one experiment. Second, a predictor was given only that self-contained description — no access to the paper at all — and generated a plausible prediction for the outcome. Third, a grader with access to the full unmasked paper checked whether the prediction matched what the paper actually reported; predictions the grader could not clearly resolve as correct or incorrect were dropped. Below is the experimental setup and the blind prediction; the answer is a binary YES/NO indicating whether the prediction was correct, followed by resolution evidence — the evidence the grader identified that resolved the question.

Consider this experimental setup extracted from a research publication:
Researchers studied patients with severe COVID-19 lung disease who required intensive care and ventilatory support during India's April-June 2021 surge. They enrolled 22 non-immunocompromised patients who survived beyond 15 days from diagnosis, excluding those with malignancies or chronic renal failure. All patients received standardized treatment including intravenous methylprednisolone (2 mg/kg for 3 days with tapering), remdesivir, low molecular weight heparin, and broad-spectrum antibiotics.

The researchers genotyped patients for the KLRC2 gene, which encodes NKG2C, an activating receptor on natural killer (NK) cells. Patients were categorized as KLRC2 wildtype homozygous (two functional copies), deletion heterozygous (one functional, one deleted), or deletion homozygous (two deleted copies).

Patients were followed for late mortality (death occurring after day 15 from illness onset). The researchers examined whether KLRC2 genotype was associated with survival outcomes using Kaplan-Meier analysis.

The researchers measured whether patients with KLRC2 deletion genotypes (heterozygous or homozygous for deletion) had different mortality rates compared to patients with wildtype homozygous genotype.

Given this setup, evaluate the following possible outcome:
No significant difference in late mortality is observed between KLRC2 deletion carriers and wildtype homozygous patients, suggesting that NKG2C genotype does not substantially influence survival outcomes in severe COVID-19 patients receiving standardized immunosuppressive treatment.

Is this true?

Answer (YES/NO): YES